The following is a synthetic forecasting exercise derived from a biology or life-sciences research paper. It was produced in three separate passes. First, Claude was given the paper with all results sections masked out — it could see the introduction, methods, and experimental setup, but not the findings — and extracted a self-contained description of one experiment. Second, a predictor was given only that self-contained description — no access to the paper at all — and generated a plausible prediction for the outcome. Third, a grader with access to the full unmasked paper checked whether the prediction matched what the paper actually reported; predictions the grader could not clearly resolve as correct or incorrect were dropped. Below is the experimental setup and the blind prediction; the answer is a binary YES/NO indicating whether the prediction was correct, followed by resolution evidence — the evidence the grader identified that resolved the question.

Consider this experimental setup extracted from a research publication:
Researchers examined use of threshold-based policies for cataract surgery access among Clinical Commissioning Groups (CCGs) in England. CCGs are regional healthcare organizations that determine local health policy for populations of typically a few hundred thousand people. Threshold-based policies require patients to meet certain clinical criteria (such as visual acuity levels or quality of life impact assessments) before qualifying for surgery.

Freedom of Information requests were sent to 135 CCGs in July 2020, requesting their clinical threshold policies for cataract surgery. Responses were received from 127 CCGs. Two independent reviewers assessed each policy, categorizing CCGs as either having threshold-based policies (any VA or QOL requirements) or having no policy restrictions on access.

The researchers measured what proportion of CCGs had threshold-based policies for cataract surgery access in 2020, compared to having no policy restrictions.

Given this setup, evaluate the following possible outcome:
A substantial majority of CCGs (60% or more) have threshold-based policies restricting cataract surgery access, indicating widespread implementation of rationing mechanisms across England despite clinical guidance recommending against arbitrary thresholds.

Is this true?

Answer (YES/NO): YES